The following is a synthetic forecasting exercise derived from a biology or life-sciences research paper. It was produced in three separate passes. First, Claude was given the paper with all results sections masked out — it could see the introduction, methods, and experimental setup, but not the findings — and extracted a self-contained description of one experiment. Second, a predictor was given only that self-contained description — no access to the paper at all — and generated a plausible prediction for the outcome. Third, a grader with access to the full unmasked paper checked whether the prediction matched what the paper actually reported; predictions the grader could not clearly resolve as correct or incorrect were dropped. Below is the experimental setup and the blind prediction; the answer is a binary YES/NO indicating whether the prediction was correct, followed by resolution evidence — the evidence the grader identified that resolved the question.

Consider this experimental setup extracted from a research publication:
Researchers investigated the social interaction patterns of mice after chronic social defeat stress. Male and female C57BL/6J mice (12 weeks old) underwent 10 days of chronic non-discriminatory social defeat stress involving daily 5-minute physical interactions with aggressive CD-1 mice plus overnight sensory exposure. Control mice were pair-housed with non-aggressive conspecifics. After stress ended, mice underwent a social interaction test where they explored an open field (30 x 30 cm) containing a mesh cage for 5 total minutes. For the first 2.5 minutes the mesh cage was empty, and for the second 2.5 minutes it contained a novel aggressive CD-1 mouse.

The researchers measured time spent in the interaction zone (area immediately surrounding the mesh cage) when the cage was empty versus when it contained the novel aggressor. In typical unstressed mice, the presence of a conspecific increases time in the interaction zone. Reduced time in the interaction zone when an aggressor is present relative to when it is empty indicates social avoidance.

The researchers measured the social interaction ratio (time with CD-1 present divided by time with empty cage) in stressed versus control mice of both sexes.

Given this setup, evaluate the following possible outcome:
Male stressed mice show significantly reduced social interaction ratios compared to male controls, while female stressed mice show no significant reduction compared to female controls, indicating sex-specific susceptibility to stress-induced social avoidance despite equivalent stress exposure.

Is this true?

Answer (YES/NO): NO